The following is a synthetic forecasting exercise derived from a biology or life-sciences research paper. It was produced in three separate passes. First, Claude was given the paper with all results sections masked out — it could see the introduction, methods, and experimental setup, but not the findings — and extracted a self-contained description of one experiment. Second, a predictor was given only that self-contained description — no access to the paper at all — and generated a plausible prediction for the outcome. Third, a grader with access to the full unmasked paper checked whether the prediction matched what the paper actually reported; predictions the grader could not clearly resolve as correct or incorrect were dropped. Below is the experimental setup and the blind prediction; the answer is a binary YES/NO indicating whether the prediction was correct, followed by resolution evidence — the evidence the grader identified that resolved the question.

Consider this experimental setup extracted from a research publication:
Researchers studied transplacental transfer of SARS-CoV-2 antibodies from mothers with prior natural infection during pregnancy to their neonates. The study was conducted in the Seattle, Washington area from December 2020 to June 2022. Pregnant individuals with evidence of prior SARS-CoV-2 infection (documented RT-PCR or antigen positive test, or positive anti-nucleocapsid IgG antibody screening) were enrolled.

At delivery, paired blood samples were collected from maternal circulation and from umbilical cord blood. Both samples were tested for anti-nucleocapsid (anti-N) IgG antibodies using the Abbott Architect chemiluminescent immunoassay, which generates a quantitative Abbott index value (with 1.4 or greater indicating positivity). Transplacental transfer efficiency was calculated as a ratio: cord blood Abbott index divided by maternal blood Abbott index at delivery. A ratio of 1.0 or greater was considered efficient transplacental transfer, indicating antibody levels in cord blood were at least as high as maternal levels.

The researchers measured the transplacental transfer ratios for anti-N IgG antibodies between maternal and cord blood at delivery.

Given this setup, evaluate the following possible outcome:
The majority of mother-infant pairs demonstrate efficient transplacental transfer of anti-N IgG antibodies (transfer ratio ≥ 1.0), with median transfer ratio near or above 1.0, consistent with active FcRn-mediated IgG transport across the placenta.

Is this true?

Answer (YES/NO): NO